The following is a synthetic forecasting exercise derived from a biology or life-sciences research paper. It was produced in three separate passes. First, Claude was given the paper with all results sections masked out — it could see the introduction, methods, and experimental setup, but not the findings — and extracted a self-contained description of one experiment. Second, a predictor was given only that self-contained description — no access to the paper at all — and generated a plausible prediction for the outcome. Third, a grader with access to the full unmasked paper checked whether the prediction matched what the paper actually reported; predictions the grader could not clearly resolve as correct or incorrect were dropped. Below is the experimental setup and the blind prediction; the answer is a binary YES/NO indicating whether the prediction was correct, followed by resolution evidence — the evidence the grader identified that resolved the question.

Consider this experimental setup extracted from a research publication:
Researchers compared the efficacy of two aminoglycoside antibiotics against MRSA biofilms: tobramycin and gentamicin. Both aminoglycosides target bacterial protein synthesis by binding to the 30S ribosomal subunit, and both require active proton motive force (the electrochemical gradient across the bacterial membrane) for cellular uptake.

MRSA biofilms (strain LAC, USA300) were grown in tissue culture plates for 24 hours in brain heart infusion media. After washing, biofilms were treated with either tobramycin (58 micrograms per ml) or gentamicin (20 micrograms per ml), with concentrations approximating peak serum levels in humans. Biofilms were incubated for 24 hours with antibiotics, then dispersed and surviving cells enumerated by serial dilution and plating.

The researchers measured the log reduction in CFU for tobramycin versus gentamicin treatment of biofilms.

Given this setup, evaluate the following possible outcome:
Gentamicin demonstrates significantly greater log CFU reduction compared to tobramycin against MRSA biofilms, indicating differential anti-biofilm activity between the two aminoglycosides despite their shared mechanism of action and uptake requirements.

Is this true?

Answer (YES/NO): NO